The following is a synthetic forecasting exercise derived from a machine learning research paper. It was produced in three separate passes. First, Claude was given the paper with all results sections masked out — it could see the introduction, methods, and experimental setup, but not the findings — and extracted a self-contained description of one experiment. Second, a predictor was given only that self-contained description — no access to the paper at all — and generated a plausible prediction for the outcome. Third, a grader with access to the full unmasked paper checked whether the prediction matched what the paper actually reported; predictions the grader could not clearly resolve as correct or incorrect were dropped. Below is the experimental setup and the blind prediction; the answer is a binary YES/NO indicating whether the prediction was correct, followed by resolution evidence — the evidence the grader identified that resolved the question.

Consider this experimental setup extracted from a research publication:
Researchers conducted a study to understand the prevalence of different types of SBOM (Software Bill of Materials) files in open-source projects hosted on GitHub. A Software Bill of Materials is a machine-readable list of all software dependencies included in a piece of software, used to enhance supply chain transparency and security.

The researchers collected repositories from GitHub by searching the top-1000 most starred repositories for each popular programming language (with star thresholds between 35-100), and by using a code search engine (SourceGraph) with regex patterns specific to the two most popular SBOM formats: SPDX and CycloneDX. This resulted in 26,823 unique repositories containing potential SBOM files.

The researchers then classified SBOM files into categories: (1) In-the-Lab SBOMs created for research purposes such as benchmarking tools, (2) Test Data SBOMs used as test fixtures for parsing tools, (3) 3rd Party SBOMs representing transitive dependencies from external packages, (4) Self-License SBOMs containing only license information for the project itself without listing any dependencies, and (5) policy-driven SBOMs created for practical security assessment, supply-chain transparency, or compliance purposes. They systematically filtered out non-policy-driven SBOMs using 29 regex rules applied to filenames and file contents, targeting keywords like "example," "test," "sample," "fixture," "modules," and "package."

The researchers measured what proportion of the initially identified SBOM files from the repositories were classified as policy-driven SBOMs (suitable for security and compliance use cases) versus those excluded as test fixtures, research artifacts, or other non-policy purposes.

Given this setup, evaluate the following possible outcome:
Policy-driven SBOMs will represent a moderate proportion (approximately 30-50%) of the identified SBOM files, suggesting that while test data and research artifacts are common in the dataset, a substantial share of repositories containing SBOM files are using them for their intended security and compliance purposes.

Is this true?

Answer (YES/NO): NO